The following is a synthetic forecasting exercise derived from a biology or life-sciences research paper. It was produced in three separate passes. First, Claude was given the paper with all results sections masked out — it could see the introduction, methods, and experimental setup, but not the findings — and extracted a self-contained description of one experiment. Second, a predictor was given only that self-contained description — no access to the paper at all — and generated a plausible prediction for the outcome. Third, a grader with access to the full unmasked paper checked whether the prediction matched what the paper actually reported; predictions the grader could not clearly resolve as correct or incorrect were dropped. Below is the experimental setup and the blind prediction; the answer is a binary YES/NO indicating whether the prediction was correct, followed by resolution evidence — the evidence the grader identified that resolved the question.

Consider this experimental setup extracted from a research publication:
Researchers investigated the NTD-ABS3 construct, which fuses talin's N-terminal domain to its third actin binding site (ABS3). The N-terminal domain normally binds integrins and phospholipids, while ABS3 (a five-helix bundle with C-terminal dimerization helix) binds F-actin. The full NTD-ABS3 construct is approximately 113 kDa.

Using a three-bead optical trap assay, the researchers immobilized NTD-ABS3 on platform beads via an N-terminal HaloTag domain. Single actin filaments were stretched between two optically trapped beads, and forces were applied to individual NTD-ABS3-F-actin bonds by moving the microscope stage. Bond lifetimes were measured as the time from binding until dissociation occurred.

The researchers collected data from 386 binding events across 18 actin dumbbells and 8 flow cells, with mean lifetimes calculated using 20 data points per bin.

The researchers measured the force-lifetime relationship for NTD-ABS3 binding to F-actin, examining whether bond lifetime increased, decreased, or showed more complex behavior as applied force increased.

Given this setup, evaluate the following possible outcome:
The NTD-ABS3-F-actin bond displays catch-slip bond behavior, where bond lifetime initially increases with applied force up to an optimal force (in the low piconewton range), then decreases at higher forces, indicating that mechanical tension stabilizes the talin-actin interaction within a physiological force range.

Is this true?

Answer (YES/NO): NO